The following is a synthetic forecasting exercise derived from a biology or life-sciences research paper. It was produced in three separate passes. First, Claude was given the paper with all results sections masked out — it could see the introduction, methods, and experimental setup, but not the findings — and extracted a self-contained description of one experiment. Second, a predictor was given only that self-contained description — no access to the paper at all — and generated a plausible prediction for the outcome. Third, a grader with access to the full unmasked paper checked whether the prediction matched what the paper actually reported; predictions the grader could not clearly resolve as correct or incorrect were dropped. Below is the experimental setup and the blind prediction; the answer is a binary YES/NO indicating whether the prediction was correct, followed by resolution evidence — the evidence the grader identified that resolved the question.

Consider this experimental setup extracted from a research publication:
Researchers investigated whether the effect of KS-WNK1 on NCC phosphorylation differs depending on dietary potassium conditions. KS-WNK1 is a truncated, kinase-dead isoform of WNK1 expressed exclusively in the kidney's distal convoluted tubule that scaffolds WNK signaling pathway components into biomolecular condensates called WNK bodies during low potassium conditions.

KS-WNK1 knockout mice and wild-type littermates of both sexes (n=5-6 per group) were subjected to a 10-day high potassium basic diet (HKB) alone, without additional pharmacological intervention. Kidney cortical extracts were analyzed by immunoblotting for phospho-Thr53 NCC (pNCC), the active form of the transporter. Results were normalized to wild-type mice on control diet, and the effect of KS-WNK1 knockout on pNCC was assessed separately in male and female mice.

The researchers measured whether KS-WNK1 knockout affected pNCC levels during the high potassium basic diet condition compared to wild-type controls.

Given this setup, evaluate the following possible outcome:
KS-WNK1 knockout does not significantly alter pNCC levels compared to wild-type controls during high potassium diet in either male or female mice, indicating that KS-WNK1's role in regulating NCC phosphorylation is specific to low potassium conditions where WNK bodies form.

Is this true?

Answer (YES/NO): NO